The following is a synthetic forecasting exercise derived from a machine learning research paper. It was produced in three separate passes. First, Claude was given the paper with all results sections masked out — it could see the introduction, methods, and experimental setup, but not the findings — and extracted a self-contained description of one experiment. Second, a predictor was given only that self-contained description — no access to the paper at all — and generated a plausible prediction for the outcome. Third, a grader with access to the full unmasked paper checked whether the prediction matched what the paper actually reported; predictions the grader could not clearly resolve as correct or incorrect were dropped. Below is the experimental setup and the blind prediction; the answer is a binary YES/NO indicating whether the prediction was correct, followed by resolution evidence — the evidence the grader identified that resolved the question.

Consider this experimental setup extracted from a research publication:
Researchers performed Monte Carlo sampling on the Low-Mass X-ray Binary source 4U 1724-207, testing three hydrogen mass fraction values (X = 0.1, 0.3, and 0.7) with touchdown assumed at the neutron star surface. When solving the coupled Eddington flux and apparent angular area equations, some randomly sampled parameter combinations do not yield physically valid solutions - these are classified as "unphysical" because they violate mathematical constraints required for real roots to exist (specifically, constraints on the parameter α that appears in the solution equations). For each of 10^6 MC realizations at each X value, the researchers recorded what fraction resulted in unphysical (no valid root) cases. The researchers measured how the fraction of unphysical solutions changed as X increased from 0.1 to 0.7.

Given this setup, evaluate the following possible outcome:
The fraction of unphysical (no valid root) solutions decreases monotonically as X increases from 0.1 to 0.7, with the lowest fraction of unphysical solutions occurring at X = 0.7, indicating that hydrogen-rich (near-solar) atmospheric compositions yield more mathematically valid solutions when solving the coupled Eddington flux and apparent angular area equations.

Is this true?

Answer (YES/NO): NO